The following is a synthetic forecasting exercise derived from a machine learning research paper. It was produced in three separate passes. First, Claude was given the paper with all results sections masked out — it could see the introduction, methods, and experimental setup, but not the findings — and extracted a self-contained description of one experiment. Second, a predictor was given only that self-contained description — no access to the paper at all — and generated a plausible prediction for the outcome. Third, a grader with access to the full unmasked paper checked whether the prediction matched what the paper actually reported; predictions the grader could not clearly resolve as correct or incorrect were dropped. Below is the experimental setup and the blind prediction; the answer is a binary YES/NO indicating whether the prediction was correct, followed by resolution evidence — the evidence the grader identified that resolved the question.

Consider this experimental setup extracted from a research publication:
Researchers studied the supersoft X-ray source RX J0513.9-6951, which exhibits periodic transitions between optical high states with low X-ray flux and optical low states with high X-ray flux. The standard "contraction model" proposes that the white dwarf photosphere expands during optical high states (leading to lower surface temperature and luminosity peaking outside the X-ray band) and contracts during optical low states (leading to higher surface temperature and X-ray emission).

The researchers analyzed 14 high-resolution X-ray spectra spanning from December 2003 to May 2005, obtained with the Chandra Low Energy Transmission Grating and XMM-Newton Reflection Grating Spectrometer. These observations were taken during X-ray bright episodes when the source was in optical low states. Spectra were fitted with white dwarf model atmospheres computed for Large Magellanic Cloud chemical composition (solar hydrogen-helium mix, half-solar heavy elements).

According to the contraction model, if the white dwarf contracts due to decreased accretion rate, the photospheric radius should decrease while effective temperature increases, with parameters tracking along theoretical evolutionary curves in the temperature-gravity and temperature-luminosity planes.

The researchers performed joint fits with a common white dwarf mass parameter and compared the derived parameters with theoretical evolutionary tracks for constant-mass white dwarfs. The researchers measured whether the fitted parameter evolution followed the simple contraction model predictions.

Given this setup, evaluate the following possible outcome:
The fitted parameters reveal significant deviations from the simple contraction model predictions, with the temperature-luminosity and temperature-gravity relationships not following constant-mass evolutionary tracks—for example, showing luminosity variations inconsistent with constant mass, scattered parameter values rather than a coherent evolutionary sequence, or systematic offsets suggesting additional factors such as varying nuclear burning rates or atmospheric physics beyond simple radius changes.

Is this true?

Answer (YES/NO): NO